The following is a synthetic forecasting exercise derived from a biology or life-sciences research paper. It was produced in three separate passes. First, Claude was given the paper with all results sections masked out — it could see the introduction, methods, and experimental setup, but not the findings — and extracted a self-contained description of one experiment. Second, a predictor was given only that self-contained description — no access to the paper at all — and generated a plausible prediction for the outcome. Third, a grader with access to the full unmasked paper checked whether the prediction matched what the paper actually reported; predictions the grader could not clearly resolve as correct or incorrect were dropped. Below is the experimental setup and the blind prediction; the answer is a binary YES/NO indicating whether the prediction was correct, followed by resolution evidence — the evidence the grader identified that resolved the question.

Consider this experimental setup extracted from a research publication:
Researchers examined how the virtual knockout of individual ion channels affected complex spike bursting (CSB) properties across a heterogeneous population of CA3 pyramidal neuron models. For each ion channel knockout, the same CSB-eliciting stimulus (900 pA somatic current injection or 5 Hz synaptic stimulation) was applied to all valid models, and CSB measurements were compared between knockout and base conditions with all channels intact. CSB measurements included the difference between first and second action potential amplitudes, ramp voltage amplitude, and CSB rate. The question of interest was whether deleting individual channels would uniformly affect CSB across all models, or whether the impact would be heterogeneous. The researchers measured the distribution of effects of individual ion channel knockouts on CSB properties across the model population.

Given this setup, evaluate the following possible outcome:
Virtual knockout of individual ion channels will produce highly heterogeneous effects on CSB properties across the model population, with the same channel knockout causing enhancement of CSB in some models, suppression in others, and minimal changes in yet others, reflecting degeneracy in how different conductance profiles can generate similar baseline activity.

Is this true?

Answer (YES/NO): YES